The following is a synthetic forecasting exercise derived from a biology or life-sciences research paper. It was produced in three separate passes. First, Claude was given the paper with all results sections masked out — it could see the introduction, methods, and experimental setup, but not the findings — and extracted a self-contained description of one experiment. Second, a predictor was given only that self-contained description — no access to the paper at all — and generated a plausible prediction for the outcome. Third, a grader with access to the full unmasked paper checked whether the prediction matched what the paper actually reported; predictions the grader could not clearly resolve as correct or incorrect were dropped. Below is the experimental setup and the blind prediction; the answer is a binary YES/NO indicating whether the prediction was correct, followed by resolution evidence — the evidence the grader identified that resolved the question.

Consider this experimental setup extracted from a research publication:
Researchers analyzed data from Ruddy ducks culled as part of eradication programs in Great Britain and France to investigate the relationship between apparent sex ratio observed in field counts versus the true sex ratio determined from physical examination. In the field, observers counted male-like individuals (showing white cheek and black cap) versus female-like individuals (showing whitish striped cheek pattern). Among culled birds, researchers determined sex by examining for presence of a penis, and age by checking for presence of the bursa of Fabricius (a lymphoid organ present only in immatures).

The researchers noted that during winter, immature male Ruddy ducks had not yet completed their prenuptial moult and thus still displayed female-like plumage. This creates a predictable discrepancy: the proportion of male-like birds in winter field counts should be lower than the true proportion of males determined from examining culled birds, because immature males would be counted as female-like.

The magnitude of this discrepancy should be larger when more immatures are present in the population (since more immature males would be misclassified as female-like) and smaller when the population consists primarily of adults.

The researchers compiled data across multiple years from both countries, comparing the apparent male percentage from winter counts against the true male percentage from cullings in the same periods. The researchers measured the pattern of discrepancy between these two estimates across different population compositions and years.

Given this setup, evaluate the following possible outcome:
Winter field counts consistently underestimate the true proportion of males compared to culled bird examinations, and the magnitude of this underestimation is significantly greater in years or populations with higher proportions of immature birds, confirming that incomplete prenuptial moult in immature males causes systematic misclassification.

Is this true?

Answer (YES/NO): YES